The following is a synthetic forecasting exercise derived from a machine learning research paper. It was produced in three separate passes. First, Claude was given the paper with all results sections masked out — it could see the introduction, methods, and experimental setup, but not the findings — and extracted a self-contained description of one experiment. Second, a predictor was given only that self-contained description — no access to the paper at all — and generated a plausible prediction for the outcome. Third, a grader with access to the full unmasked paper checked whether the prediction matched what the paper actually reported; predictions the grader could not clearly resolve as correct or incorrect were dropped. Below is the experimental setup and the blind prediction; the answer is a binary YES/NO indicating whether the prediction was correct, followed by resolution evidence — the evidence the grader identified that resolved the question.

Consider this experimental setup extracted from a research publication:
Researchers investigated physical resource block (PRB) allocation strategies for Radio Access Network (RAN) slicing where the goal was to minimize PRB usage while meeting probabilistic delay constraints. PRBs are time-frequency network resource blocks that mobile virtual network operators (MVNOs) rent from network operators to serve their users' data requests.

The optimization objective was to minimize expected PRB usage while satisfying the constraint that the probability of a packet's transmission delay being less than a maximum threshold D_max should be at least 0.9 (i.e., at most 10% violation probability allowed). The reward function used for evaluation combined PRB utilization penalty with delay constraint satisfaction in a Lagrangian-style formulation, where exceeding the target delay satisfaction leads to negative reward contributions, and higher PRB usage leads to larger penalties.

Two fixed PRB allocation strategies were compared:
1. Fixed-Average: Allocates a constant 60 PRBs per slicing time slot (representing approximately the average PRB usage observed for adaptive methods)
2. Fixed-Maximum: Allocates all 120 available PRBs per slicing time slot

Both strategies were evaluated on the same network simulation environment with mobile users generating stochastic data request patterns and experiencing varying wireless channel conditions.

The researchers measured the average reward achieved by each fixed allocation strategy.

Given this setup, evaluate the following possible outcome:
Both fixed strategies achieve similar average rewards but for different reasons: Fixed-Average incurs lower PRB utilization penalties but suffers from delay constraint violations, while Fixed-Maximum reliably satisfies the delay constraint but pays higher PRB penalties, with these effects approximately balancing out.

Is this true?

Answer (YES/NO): NO